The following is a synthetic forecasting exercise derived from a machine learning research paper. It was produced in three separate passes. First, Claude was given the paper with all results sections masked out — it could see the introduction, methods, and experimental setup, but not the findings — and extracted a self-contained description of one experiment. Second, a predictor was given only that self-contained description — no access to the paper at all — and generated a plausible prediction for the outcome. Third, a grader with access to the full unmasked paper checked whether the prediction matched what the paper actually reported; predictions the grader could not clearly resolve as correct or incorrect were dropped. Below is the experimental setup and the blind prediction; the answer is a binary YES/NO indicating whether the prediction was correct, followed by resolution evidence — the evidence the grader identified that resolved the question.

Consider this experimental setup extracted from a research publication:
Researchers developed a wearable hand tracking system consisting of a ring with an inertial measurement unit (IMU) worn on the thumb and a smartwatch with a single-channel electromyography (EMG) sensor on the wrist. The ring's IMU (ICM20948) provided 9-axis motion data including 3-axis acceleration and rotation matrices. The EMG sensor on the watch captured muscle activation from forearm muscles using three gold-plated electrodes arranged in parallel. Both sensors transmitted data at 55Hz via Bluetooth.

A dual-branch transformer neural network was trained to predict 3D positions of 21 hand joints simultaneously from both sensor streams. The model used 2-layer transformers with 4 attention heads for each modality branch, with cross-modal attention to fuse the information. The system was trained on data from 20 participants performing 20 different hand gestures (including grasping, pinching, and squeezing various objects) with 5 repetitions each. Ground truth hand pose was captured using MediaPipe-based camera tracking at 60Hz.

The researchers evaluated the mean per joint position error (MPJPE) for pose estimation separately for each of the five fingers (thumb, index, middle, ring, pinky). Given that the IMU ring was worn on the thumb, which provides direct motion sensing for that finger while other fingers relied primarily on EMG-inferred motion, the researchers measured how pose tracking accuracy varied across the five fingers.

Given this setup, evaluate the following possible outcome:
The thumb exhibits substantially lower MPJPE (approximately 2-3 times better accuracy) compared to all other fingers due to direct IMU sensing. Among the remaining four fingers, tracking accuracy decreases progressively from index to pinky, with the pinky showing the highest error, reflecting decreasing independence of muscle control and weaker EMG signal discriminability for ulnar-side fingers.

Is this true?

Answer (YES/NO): NO